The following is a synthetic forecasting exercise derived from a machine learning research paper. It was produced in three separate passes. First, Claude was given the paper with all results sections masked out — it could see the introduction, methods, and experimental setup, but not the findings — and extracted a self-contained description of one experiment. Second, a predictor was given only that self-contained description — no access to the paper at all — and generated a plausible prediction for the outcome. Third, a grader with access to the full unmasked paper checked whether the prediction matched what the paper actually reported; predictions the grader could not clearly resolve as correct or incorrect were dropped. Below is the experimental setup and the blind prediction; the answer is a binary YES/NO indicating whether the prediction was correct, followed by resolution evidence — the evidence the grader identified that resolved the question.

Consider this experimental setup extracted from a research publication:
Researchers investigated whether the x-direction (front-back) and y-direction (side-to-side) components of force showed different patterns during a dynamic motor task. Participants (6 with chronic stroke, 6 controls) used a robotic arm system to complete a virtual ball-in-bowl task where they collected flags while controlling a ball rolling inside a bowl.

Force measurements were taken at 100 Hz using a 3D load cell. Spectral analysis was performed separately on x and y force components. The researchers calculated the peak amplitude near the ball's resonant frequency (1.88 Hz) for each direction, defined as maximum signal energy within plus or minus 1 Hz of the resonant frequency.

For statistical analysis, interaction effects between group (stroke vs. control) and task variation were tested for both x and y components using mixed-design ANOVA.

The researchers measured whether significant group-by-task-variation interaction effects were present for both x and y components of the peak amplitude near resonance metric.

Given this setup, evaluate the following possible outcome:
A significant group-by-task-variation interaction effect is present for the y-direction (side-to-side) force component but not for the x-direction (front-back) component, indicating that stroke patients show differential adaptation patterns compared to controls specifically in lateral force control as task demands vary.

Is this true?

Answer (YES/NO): NO